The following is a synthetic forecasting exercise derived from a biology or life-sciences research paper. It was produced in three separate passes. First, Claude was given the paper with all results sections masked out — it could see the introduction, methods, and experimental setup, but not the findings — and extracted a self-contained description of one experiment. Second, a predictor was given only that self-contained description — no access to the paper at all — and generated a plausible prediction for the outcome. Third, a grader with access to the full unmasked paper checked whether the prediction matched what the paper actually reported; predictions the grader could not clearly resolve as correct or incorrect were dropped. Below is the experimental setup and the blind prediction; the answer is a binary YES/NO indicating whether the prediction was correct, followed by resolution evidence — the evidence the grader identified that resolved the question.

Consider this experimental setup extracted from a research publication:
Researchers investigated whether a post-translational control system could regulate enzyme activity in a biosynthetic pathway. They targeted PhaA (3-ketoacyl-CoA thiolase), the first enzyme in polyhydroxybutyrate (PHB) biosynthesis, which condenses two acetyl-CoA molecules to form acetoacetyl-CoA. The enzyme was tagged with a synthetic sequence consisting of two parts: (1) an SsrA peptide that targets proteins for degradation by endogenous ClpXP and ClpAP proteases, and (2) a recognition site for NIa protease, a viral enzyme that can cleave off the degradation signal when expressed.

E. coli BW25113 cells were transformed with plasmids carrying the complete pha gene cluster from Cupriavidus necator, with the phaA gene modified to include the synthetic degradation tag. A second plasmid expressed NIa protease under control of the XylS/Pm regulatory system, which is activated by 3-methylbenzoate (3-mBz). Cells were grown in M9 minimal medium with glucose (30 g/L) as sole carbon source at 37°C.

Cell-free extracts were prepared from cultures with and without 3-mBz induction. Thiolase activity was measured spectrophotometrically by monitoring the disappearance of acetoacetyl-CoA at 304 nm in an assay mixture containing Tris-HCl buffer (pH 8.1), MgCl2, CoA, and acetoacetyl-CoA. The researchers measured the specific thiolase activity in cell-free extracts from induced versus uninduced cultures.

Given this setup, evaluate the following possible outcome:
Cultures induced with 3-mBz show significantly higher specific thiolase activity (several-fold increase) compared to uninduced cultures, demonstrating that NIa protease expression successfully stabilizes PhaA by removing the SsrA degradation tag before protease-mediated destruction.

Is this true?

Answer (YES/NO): YES